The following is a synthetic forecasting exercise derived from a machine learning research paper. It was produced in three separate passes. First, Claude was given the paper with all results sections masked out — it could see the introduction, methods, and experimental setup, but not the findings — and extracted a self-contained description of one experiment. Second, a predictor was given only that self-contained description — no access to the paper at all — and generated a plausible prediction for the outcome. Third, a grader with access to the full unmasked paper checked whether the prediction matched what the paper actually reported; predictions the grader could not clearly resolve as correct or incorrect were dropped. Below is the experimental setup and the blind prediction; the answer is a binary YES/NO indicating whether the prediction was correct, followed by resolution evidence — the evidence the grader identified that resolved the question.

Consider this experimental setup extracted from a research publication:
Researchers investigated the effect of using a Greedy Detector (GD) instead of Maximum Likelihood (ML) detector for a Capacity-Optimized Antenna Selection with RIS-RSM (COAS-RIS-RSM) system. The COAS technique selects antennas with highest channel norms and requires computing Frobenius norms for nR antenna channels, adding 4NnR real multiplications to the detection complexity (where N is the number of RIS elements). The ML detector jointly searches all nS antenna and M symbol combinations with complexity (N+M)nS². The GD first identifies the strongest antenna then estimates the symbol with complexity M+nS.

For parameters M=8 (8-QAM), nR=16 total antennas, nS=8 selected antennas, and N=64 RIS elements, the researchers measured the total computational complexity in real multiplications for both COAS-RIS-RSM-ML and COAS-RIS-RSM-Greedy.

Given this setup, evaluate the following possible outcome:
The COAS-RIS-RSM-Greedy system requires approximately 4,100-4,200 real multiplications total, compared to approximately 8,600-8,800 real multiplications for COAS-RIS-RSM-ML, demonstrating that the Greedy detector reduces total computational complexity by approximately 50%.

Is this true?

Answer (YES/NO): YES